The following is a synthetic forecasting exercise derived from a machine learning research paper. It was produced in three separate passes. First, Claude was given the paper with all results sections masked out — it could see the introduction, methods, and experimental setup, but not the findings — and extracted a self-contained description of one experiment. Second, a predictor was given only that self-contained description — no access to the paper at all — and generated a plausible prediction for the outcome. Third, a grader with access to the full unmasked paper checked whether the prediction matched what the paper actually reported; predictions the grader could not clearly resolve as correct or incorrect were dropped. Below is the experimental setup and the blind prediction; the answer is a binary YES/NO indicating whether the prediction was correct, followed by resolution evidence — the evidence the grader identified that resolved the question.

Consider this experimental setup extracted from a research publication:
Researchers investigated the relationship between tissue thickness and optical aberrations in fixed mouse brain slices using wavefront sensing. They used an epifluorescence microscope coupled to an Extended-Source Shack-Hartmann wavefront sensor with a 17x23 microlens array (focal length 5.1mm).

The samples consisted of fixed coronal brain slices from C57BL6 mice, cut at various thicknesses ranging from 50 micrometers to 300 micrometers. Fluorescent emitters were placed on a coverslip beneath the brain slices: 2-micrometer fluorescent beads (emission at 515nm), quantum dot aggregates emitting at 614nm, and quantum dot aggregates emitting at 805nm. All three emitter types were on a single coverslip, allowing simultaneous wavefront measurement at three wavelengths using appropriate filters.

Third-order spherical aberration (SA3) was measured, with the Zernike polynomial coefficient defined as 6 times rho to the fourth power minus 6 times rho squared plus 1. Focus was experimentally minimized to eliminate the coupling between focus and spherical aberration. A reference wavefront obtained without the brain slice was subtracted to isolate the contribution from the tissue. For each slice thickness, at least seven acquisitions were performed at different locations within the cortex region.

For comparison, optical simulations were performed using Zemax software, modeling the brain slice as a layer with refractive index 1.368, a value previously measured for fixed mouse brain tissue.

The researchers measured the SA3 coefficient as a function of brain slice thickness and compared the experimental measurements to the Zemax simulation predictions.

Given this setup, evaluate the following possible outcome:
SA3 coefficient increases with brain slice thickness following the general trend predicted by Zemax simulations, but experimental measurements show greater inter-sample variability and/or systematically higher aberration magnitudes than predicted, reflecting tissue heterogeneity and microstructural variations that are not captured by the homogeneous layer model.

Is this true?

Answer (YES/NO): NO